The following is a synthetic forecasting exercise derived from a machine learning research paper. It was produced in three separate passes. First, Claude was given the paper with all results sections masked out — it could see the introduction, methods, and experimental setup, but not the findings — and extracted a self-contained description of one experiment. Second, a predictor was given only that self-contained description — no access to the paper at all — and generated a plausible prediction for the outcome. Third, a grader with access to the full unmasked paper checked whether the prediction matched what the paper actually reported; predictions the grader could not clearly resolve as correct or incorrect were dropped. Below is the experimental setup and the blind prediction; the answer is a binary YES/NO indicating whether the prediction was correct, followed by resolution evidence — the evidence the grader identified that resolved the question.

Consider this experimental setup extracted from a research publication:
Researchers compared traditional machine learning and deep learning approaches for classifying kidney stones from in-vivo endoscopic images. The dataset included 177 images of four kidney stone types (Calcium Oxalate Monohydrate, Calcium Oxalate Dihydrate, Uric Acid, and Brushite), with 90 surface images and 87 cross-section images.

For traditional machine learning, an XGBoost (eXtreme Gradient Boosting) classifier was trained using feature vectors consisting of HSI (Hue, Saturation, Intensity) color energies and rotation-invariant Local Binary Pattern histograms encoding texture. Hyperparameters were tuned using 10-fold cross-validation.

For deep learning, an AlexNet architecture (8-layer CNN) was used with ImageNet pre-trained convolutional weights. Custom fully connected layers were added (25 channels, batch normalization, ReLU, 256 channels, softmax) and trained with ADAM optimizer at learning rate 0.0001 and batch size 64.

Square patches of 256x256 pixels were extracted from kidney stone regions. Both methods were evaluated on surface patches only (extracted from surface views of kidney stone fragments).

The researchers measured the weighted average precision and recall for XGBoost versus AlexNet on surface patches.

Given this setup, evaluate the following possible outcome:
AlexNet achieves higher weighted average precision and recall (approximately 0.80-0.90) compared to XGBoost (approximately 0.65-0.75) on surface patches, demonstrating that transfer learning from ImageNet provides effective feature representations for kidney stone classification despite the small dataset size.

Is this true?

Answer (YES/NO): NO